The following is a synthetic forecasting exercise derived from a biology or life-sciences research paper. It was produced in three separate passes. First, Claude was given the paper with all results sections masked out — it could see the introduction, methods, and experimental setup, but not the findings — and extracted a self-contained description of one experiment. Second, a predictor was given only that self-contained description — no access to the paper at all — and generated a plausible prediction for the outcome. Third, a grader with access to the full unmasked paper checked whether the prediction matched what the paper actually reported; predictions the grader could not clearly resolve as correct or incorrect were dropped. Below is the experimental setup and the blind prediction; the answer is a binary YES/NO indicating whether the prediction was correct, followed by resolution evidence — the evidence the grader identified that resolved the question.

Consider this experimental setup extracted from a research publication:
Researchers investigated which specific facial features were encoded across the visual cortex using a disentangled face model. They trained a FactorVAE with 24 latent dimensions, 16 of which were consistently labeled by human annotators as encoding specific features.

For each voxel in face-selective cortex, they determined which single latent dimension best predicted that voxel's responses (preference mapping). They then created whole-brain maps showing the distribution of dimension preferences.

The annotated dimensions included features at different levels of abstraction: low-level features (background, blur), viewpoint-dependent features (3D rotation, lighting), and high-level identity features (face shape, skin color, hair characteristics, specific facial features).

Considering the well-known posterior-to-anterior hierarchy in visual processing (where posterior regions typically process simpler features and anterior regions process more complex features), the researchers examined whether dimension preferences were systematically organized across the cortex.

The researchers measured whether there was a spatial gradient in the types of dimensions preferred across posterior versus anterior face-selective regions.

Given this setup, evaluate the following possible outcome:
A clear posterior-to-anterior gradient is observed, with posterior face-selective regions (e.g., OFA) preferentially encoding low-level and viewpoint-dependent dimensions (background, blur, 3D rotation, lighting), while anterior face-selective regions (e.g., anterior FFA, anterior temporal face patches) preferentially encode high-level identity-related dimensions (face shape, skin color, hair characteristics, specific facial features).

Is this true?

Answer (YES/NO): NO